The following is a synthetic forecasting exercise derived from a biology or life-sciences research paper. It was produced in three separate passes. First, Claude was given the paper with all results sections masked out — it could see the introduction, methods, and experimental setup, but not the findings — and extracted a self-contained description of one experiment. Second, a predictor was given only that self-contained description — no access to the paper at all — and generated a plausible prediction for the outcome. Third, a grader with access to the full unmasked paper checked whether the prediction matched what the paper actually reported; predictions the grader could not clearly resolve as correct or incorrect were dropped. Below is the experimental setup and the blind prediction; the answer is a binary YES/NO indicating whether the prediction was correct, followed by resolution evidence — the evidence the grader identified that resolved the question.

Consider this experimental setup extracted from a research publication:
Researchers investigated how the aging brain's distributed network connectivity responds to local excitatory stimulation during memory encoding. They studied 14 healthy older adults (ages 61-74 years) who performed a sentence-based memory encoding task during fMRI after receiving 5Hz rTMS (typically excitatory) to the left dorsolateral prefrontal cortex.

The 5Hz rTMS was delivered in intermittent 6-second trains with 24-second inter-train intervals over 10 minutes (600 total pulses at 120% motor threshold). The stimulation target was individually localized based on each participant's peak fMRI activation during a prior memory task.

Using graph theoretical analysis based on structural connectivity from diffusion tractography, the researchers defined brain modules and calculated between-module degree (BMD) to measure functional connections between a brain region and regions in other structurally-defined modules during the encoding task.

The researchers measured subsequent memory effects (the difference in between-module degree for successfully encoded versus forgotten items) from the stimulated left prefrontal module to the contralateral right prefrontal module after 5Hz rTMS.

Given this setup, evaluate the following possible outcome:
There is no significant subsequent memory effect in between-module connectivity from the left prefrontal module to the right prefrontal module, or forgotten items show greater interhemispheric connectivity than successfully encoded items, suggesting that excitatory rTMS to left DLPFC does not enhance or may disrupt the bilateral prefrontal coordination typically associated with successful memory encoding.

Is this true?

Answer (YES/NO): YES